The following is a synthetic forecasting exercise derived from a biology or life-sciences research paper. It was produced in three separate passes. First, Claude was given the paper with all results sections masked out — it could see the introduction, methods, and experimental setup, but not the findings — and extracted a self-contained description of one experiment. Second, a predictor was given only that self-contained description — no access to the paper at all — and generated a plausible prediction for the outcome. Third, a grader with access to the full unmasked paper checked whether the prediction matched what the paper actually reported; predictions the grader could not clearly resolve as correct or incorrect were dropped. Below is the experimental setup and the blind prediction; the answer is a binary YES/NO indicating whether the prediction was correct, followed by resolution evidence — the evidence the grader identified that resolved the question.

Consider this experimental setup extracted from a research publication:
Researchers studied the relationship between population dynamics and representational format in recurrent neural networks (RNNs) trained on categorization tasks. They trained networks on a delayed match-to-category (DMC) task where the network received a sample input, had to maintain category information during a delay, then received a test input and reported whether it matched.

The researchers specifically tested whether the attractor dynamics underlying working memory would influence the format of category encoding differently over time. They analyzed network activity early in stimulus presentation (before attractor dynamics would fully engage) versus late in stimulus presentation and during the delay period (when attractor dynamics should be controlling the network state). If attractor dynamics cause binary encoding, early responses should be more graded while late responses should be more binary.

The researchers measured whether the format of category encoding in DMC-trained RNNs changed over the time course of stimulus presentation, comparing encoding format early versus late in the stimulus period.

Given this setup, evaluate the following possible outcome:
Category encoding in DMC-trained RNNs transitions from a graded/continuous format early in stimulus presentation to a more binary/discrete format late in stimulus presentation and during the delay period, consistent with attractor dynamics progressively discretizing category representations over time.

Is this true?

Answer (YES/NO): YES